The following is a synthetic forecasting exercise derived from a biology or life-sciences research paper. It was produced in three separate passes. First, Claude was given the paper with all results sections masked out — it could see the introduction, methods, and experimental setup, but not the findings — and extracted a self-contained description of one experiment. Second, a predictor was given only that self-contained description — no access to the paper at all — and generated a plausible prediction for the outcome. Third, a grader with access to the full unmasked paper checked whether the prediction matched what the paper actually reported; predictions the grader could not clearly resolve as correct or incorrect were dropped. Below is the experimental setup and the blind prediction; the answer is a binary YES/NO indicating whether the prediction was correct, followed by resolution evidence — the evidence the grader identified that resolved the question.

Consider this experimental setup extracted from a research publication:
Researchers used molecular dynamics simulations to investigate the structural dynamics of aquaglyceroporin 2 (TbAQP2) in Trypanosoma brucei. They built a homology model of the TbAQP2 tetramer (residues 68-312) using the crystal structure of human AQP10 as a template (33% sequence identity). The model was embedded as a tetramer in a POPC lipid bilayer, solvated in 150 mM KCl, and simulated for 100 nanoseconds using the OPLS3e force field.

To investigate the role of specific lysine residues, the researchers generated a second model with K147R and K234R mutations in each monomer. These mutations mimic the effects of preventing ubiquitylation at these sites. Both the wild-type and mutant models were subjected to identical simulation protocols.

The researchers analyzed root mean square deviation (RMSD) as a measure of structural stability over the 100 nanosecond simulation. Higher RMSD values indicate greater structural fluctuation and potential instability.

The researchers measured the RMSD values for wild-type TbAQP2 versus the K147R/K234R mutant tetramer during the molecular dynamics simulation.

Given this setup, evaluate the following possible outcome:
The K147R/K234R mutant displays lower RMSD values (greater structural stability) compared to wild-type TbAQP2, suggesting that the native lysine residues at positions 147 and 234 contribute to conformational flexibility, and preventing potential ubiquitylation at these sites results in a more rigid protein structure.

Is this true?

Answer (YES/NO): NO